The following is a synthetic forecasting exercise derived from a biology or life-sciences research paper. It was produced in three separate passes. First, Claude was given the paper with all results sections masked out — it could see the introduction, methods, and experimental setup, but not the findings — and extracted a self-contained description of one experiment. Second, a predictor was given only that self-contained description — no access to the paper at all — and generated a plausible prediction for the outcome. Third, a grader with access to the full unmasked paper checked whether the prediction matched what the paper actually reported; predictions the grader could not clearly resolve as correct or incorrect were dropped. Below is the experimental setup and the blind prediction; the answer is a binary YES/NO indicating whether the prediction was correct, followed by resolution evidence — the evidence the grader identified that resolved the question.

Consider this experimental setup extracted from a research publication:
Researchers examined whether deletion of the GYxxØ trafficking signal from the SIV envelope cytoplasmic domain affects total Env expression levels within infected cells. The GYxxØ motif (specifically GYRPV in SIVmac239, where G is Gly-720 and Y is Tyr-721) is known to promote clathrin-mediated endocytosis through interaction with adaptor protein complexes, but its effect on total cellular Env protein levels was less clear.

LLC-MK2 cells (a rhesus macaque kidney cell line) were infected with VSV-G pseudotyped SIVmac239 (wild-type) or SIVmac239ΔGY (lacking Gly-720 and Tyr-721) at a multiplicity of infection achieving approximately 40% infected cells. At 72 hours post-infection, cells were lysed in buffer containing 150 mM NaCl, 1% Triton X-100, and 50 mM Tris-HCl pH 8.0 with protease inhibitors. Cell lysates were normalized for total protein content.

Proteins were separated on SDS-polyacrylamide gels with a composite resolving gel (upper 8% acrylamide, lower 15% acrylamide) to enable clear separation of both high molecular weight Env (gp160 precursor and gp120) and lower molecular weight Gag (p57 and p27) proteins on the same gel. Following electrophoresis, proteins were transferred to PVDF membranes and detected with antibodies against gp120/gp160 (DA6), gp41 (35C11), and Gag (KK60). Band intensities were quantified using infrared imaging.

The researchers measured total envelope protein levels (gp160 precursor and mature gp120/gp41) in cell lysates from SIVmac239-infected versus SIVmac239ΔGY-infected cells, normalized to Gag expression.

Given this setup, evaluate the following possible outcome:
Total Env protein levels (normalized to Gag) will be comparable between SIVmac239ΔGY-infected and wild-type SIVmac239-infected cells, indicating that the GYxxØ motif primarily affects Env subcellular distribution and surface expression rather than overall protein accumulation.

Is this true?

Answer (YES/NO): NO